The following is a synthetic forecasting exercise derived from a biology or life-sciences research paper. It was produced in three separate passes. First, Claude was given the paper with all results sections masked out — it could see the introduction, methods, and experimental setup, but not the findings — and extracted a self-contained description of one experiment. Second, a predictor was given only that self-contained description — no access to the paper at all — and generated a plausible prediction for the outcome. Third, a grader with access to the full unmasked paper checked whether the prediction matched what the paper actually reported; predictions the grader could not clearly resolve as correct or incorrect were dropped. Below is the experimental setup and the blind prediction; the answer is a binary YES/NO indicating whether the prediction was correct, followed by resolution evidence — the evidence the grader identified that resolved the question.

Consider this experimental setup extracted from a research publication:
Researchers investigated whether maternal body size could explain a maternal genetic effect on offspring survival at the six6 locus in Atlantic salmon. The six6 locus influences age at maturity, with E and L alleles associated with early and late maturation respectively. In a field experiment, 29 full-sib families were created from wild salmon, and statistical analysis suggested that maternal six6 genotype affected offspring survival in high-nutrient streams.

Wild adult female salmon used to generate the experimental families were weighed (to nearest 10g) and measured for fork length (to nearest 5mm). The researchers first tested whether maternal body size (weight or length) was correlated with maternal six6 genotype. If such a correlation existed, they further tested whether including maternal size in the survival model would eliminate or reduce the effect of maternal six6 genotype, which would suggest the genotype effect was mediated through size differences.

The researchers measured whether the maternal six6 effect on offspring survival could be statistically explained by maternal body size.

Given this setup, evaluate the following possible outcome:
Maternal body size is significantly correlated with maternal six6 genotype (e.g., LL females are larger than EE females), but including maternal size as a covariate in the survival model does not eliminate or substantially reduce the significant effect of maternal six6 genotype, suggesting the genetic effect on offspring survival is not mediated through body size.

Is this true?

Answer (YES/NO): YES